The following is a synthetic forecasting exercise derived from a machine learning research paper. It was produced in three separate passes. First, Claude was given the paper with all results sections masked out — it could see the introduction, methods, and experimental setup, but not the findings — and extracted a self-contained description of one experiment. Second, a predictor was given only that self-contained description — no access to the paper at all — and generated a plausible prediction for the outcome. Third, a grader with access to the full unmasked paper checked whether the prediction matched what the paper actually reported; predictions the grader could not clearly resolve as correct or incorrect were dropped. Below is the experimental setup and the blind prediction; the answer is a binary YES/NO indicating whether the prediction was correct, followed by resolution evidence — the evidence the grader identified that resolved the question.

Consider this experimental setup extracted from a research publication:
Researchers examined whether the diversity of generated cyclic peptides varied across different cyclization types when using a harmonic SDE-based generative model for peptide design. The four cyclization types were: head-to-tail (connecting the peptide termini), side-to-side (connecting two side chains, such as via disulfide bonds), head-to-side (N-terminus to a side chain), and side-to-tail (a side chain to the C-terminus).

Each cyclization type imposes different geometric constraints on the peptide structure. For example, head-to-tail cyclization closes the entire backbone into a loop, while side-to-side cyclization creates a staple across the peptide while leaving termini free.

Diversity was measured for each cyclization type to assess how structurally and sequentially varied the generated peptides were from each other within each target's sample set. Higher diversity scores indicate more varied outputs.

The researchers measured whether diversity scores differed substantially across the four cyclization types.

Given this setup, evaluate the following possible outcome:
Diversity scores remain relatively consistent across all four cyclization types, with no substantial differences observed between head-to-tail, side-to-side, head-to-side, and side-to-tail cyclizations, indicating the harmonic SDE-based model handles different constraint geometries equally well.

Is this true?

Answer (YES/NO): YES